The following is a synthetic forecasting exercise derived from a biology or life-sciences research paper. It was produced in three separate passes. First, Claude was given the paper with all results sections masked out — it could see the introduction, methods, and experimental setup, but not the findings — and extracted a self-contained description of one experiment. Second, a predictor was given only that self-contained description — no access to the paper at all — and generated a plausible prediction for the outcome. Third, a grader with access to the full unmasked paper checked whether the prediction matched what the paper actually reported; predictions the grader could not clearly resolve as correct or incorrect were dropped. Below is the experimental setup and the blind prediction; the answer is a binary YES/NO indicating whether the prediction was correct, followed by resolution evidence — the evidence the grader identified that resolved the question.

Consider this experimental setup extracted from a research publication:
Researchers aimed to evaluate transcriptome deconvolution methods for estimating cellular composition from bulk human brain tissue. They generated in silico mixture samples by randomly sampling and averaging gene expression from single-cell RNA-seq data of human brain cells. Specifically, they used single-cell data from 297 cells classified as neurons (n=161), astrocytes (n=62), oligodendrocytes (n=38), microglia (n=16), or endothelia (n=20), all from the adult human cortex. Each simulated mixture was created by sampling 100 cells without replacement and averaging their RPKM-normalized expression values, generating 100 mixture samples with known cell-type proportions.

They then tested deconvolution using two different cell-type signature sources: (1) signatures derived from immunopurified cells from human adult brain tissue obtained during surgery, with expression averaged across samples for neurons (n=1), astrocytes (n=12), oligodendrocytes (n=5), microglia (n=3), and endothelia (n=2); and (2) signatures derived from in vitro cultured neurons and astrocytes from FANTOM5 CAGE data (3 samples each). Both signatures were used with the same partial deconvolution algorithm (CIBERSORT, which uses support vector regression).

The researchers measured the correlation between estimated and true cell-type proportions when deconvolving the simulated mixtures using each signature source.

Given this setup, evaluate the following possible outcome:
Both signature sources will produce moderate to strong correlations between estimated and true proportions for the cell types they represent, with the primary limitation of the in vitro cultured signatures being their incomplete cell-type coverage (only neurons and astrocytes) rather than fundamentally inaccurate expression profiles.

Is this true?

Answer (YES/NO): NO